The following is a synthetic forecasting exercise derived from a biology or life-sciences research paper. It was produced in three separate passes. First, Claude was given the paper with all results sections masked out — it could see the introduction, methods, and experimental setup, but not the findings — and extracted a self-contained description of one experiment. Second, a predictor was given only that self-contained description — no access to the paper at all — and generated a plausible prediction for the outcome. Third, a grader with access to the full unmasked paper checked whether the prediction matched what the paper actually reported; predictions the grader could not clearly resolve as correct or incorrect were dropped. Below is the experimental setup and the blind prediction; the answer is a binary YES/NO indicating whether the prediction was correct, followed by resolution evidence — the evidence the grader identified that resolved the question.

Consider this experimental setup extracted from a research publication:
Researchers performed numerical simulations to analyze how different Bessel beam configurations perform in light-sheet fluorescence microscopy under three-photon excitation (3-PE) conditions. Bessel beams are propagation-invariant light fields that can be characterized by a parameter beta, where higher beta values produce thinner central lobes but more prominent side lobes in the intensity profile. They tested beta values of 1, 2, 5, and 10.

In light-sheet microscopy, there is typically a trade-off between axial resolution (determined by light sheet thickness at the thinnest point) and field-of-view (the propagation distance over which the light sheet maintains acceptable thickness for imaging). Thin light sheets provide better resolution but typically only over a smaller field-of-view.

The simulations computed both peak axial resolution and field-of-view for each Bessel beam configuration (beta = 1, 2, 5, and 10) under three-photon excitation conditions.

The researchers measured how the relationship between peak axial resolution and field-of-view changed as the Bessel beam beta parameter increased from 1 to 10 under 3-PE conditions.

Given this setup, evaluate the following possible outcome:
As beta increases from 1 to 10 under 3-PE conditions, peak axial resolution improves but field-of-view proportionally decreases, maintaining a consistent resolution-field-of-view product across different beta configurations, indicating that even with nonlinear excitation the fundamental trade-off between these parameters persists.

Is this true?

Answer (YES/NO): NO